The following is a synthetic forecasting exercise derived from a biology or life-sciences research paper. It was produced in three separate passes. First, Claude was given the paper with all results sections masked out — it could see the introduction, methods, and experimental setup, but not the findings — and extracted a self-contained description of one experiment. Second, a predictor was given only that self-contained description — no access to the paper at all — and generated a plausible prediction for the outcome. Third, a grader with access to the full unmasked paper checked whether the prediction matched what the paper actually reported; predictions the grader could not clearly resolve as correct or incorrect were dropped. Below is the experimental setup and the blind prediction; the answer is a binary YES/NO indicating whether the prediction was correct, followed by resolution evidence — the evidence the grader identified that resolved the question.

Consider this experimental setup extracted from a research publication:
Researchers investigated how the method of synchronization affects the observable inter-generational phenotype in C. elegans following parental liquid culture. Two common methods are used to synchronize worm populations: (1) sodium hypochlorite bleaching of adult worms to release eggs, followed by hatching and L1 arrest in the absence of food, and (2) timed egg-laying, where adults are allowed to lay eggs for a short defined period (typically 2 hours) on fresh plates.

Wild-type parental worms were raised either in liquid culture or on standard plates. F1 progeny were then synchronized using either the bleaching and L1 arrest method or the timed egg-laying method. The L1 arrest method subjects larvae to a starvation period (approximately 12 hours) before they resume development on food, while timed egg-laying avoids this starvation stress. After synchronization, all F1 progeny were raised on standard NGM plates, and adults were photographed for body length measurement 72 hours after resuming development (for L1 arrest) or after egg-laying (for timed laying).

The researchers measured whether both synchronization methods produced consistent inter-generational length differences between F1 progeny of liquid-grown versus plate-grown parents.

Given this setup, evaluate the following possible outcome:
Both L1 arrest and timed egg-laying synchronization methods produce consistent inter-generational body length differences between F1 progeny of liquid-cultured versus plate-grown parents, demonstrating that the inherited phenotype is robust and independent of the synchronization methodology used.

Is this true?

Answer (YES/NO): YES